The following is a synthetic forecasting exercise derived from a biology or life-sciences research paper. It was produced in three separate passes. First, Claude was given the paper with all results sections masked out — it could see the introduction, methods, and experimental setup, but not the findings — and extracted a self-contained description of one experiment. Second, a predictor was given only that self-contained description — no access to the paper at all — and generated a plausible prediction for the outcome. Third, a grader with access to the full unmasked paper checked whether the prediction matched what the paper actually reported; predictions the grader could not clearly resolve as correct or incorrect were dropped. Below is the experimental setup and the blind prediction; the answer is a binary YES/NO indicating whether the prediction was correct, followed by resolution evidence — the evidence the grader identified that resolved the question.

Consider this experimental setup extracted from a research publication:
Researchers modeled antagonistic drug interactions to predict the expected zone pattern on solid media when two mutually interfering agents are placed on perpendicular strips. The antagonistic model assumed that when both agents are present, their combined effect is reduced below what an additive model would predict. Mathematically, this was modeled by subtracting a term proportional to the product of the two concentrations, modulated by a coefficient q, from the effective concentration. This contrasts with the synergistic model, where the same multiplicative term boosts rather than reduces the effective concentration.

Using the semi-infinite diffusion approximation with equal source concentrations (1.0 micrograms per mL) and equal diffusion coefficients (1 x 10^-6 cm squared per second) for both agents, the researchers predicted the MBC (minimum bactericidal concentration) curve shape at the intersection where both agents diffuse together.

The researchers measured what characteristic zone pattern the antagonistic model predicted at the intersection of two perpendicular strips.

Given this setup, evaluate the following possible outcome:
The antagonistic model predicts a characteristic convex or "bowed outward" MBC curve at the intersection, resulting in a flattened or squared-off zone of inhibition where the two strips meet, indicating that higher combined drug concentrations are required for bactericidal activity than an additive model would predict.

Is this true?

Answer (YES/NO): NO